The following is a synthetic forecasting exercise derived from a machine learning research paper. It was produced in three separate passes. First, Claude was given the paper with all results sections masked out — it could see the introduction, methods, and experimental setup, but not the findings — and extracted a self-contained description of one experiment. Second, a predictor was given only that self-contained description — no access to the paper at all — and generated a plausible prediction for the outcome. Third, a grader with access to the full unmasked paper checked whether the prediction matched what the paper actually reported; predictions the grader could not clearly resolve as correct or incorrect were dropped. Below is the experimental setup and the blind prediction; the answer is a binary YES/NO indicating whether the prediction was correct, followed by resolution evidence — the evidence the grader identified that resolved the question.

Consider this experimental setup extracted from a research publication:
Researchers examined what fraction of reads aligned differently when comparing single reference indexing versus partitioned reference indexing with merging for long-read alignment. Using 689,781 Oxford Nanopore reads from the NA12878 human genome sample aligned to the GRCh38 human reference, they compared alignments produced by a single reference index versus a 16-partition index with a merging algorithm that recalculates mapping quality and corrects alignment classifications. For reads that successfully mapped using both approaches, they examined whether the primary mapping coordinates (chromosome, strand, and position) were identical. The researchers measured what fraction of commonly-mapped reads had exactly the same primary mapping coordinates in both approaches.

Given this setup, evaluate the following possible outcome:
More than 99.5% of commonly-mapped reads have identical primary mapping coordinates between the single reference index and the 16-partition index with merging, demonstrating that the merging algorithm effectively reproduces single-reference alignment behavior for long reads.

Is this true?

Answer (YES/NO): NO